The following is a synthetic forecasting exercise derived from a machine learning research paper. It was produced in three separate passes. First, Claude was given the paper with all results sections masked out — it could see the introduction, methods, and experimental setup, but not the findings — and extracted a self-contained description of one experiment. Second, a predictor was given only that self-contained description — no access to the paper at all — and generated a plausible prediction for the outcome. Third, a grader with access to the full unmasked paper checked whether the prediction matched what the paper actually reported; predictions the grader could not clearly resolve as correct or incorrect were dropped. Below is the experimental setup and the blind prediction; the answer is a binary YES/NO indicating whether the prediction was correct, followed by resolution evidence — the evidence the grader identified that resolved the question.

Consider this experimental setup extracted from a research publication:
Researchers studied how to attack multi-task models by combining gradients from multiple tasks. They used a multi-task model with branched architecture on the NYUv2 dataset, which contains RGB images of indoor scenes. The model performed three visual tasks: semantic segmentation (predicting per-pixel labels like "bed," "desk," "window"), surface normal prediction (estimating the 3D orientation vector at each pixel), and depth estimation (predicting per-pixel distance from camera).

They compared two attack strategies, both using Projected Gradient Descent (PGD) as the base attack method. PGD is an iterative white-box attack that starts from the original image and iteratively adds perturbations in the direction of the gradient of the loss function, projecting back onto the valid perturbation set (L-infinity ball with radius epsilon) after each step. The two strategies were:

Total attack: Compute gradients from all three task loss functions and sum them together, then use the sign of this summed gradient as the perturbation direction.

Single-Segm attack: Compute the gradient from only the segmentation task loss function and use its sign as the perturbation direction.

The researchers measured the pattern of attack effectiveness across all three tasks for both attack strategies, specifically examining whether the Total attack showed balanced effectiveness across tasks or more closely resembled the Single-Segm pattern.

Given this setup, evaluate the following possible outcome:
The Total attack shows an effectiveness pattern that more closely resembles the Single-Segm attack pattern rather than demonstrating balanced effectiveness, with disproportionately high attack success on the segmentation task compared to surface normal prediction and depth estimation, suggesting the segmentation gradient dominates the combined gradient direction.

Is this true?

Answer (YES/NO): YES